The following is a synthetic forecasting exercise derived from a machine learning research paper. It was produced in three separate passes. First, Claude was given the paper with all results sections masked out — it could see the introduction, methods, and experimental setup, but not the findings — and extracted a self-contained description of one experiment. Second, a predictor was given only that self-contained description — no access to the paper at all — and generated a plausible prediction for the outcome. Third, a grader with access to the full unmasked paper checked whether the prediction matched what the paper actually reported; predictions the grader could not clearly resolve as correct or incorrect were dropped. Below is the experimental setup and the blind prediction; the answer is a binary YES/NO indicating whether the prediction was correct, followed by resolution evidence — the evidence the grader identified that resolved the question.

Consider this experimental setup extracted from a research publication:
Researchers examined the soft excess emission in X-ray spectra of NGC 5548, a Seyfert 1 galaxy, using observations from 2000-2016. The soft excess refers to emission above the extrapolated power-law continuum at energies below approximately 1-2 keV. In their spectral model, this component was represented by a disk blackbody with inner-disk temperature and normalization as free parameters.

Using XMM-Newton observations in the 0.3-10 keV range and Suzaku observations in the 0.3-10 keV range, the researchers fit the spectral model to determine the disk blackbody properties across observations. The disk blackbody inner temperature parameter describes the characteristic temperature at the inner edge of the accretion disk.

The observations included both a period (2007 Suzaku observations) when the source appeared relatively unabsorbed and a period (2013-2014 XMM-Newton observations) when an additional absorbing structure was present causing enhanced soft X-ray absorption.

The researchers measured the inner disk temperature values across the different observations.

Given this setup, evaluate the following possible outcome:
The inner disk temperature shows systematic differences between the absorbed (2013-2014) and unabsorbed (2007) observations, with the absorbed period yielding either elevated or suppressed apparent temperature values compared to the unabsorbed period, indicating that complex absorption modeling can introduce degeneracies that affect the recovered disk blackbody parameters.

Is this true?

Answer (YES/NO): YES